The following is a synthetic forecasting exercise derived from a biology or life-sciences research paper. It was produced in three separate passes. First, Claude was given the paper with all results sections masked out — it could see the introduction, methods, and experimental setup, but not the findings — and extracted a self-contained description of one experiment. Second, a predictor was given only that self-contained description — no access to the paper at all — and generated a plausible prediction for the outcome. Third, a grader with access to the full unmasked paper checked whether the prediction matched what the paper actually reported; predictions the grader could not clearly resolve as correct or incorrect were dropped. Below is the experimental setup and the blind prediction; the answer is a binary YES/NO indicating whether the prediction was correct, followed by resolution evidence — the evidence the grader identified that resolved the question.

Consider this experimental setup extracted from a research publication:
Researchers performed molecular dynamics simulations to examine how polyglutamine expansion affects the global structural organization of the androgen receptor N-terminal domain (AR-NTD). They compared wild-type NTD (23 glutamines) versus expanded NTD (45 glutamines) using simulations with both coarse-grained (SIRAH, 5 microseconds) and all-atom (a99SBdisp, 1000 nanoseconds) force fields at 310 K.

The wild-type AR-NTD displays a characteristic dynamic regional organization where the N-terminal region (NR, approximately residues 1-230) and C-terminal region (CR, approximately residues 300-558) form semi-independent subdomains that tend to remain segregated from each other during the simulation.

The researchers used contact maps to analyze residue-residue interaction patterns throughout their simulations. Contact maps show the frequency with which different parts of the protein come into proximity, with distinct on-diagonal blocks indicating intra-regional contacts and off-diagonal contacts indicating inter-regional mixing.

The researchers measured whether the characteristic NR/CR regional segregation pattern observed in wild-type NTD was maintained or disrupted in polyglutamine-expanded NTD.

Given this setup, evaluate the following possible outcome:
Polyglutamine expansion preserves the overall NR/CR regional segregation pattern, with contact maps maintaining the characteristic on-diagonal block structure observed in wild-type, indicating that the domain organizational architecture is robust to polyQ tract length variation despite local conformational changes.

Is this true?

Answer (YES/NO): NO